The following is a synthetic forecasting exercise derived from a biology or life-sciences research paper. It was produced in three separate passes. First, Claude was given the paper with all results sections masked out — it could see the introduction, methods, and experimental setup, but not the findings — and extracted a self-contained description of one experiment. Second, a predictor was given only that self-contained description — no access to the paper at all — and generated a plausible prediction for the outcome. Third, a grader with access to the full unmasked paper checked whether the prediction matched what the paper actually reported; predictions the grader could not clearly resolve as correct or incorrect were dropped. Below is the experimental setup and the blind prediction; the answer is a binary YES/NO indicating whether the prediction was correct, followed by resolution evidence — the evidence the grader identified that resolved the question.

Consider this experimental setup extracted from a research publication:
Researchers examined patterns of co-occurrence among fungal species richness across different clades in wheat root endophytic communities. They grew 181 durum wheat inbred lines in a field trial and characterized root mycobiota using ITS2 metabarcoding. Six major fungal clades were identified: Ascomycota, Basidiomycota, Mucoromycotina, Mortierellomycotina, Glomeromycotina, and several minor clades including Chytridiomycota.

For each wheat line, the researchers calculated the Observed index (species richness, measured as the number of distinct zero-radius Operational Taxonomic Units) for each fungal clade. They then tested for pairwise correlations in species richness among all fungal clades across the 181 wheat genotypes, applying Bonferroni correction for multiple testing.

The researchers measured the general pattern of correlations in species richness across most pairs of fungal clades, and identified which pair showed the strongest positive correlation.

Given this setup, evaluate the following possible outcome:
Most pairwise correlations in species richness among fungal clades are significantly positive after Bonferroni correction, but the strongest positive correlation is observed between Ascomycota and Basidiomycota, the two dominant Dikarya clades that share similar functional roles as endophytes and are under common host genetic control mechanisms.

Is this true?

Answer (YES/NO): YES